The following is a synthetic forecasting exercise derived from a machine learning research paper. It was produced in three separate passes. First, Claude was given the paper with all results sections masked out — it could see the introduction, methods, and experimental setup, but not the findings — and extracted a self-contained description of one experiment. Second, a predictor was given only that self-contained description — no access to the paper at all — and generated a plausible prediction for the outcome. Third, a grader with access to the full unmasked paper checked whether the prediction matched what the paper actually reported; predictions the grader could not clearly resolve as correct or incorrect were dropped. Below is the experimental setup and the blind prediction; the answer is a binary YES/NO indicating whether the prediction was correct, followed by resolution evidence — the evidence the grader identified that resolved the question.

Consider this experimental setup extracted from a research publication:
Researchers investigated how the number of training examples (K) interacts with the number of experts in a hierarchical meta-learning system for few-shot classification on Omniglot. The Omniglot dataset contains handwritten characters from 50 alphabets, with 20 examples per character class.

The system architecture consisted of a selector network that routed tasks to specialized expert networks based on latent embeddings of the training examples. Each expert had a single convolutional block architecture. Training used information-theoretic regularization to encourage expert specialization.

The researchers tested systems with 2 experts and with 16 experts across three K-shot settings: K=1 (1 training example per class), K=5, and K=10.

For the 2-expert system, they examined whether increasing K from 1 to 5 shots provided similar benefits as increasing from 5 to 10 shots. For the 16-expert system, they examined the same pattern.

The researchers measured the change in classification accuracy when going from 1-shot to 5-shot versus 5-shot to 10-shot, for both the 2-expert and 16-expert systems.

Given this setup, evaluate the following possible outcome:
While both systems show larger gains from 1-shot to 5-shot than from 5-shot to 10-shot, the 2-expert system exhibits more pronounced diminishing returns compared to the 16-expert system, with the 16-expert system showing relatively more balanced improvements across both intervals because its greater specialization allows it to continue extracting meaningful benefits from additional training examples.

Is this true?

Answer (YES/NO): NO